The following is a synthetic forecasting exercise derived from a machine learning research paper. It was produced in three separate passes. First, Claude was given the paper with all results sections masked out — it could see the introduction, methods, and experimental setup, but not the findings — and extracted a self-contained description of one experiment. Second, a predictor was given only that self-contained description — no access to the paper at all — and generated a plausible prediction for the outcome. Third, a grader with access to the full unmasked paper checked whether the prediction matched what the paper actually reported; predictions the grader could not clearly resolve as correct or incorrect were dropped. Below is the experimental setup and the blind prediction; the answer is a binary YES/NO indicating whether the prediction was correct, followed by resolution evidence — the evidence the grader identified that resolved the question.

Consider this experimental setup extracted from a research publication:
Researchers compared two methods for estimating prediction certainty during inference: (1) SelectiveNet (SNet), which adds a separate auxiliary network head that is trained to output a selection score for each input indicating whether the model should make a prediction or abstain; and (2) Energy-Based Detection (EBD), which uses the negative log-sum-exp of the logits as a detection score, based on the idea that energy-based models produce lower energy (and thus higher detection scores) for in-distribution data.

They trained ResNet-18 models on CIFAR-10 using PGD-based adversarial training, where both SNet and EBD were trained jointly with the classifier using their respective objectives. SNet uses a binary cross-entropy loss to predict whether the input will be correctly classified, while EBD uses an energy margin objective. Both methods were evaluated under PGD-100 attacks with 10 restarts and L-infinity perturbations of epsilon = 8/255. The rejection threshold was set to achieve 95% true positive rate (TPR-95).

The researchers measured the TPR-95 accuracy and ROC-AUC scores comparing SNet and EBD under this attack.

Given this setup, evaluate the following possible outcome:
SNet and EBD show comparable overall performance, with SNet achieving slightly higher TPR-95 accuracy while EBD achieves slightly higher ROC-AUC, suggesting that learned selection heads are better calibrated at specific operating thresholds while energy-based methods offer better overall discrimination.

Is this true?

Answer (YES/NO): NO